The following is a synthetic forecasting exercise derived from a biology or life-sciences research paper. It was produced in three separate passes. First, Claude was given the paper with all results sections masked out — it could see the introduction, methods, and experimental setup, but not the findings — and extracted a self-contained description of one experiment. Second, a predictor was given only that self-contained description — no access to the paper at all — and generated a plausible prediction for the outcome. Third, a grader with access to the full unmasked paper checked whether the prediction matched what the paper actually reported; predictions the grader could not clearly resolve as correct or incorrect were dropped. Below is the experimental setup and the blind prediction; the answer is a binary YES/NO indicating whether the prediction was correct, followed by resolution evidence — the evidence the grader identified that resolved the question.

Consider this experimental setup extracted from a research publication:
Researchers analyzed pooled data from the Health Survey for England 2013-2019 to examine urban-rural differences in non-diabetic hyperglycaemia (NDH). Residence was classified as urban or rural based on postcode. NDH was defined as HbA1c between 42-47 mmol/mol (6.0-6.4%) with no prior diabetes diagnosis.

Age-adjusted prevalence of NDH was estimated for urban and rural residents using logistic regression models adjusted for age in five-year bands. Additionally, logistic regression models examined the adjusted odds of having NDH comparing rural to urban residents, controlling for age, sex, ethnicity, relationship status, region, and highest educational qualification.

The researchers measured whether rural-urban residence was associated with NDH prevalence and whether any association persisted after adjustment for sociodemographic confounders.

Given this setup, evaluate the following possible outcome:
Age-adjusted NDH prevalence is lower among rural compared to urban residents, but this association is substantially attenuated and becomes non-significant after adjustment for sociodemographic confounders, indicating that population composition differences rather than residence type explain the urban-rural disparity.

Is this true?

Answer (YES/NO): NO